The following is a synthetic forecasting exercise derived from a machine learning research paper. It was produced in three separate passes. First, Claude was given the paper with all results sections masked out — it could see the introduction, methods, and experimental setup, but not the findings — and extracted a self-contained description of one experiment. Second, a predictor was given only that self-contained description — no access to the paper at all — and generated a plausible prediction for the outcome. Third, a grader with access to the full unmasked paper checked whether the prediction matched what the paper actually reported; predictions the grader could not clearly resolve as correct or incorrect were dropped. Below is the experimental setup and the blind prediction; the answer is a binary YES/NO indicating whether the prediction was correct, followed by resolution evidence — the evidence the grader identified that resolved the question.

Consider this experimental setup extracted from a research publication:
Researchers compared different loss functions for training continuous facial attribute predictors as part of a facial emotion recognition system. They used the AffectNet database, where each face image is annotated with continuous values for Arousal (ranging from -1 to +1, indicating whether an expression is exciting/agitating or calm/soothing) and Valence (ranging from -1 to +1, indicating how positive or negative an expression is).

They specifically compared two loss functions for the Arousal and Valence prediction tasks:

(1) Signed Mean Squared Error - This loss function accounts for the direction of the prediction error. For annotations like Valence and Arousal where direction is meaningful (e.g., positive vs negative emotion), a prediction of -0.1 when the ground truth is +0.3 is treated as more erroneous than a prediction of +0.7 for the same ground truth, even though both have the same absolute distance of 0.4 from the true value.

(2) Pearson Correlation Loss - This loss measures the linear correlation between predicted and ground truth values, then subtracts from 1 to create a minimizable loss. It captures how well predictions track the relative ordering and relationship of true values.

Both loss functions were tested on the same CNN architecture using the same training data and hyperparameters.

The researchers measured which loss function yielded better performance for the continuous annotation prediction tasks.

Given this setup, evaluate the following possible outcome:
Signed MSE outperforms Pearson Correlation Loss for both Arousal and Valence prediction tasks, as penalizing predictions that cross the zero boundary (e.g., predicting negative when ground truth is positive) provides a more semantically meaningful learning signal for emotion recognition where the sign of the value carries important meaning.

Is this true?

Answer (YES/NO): YES